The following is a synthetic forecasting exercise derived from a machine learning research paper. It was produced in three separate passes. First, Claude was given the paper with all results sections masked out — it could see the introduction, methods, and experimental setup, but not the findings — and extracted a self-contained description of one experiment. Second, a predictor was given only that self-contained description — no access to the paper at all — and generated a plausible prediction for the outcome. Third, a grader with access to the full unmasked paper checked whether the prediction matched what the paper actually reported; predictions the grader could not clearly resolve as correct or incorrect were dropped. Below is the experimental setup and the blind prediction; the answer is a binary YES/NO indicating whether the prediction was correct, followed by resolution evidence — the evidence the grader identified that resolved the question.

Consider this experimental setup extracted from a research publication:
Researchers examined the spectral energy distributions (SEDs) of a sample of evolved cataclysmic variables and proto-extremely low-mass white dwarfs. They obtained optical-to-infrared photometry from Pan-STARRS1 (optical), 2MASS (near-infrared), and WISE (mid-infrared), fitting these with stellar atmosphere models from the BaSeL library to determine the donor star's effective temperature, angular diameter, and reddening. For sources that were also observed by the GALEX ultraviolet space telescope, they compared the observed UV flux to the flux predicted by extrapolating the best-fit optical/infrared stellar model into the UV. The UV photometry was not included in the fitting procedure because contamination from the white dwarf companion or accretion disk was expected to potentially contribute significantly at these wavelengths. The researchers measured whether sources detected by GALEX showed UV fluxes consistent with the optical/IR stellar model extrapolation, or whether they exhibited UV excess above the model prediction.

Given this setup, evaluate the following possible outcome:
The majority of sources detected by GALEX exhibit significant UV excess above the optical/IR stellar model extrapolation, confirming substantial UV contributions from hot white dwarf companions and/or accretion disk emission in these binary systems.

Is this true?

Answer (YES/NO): YES